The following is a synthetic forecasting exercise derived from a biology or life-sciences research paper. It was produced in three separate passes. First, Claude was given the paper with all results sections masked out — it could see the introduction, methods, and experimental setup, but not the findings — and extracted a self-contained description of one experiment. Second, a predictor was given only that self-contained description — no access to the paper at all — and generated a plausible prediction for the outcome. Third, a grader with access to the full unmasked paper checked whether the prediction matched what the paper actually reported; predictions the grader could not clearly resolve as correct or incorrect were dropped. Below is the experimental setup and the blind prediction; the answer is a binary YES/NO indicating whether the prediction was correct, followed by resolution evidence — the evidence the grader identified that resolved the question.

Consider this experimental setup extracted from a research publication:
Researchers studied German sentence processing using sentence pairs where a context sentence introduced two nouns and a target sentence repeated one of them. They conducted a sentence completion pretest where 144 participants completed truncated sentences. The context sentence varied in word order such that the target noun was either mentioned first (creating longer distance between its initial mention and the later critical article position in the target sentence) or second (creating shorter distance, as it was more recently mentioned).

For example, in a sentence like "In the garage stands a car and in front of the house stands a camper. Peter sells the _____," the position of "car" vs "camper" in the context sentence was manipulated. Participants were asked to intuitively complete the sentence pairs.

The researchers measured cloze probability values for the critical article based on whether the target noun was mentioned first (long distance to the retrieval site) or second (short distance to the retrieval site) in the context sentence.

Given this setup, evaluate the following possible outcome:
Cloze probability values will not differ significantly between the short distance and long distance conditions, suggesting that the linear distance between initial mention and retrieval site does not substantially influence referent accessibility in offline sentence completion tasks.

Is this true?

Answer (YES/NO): NO